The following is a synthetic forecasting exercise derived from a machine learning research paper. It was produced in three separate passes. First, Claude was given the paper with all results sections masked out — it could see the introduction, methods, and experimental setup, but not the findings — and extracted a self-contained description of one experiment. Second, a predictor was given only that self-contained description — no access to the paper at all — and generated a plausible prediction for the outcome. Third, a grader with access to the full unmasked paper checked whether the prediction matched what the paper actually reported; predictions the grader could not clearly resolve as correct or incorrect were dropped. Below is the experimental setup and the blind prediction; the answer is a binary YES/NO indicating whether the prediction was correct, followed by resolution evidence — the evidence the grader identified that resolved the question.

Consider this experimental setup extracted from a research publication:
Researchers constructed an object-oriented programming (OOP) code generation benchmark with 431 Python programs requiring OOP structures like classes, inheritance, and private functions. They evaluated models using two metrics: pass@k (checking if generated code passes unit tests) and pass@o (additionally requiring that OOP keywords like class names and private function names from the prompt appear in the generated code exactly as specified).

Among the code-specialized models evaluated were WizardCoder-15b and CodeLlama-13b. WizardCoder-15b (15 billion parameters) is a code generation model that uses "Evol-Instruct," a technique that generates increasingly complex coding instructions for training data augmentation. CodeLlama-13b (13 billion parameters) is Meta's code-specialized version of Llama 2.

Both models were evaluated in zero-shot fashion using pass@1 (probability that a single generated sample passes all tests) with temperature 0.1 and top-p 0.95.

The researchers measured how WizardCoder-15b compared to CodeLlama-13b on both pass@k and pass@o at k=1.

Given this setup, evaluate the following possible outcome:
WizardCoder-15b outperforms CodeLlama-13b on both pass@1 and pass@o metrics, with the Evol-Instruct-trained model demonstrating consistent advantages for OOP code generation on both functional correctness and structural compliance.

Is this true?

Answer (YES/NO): NO